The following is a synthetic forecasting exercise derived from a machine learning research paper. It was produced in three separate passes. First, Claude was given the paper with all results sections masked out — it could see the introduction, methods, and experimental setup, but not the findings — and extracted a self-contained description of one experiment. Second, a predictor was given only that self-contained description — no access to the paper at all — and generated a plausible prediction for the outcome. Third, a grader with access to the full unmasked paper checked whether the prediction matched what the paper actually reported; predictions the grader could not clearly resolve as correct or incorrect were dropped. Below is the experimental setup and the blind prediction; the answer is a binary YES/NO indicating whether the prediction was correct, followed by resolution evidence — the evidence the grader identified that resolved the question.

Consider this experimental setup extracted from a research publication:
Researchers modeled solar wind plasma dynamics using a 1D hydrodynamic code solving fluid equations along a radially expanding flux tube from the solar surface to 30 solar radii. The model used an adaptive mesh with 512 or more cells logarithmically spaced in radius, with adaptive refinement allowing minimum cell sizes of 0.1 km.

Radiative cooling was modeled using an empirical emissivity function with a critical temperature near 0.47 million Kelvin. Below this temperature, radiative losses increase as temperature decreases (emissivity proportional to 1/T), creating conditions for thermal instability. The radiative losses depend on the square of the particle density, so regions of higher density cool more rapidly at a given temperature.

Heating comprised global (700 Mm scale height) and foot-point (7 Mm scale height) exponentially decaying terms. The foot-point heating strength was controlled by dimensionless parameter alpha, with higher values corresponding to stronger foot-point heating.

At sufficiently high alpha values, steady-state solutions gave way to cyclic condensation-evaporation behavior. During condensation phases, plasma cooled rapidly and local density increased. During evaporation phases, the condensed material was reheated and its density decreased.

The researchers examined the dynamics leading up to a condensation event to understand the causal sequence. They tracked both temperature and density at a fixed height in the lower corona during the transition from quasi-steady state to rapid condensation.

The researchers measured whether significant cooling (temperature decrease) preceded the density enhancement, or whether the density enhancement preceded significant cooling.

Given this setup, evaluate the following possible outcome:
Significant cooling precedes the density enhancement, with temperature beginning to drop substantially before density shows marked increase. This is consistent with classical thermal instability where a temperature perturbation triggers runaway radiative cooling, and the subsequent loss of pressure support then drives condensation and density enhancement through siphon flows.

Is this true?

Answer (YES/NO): NO